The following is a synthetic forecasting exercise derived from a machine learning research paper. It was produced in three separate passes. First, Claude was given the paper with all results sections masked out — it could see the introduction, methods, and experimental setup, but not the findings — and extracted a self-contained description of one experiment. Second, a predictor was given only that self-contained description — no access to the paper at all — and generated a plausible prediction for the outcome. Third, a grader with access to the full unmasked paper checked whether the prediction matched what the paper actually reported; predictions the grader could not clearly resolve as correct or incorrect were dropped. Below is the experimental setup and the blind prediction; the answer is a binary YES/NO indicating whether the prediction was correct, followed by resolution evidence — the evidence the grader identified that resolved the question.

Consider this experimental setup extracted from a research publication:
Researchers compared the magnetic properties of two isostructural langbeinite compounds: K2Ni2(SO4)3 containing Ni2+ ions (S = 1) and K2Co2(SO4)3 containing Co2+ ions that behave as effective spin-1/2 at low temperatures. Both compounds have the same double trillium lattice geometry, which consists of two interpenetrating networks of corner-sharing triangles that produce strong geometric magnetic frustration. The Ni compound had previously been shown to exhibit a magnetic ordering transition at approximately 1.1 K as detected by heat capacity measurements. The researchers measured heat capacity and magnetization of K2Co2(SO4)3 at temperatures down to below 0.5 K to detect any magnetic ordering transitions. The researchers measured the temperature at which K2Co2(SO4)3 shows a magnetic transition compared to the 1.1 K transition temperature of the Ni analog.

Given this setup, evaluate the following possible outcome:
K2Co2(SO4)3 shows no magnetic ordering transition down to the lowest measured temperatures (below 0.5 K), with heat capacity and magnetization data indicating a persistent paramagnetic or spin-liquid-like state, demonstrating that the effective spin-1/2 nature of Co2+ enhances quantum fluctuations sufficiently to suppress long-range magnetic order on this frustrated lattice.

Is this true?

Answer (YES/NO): NO